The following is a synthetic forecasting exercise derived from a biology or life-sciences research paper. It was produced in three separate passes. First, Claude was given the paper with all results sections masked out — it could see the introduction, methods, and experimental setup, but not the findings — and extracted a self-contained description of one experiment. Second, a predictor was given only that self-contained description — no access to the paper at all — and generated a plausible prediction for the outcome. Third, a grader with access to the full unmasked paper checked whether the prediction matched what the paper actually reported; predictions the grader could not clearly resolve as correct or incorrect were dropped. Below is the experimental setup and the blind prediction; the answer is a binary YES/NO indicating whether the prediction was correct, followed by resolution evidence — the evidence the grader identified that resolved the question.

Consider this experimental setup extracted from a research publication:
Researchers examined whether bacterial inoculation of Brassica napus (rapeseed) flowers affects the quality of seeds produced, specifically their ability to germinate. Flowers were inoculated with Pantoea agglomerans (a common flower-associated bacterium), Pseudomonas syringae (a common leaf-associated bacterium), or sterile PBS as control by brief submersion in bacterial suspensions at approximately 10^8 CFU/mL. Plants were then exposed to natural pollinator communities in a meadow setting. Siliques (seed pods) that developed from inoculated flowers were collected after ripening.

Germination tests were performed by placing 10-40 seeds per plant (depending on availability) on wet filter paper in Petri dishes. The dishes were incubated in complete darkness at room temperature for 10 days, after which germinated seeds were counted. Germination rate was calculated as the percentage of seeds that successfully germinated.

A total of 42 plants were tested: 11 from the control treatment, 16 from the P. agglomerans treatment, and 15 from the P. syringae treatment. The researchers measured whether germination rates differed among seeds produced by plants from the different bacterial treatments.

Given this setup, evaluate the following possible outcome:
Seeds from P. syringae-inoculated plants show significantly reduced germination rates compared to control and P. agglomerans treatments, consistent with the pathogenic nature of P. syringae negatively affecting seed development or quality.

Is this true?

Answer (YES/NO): NO